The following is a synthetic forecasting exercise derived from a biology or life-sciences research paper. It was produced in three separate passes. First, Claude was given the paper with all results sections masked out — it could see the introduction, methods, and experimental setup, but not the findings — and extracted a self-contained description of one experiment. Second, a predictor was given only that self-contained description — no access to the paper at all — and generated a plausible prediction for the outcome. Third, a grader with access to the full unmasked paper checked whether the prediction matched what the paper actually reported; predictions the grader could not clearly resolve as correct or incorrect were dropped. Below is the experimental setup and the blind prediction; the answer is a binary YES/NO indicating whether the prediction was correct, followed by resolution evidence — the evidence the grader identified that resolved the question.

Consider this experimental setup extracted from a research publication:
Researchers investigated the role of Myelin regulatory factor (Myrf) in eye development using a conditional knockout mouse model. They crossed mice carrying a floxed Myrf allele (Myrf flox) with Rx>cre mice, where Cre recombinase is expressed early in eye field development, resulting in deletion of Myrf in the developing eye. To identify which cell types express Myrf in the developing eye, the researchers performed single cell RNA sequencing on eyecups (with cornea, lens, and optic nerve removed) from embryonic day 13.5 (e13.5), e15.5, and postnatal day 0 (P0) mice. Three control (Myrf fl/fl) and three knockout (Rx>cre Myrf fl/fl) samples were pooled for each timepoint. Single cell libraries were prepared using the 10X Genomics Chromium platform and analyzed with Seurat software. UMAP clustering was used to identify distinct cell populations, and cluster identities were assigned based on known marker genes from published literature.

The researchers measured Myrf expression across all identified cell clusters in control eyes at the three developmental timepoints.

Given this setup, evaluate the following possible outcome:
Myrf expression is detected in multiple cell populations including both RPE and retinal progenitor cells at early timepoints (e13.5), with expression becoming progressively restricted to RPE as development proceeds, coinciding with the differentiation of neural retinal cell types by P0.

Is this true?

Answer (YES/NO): NO